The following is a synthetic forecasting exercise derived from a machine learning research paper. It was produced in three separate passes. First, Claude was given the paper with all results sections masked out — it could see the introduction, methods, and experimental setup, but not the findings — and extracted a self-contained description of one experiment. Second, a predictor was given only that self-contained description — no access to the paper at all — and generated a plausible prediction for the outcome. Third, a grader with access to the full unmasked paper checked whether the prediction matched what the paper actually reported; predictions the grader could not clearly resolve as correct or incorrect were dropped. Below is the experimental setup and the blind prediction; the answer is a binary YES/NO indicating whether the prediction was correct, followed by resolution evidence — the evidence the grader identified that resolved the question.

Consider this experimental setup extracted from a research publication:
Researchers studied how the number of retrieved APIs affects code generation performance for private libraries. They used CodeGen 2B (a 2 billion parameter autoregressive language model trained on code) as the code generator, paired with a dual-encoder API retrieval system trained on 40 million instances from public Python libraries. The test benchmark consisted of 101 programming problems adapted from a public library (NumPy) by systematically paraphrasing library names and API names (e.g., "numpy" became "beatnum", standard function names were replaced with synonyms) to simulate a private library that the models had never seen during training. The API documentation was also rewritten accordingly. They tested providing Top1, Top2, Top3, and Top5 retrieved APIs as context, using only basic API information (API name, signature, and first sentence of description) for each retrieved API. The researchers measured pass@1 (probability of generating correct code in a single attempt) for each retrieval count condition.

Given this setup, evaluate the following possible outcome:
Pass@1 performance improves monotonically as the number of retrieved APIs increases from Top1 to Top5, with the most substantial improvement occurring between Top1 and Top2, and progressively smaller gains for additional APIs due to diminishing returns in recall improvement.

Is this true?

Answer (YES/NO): NO